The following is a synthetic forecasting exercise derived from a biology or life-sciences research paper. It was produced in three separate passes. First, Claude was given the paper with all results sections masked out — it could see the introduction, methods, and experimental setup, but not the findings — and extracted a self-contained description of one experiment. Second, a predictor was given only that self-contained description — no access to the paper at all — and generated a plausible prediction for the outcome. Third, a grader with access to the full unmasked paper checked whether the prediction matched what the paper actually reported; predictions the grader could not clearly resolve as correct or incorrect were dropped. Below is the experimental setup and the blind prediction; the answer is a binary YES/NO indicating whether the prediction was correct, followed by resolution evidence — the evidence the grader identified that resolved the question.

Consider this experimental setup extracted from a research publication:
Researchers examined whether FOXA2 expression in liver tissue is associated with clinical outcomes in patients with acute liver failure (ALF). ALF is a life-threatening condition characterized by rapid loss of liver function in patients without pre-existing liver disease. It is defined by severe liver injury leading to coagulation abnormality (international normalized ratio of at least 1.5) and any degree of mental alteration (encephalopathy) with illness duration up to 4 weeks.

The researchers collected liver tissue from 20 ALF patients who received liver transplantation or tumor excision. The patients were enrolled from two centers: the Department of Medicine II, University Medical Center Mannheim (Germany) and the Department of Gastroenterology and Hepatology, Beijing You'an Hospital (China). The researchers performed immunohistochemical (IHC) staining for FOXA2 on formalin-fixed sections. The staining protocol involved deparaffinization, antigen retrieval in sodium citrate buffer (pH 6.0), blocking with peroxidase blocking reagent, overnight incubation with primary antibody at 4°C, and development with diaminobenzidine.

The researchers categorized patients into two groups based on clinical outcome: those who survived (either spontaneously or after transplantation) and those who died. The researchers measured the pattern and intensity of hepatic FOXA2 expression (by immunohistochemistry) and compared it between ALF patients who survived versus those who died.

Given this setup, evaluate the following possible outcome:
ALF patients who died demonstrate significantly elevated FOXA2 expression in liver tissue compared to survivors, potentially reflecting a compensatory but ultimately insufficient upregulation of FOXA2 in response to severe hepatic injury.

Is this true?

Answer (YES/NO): NO